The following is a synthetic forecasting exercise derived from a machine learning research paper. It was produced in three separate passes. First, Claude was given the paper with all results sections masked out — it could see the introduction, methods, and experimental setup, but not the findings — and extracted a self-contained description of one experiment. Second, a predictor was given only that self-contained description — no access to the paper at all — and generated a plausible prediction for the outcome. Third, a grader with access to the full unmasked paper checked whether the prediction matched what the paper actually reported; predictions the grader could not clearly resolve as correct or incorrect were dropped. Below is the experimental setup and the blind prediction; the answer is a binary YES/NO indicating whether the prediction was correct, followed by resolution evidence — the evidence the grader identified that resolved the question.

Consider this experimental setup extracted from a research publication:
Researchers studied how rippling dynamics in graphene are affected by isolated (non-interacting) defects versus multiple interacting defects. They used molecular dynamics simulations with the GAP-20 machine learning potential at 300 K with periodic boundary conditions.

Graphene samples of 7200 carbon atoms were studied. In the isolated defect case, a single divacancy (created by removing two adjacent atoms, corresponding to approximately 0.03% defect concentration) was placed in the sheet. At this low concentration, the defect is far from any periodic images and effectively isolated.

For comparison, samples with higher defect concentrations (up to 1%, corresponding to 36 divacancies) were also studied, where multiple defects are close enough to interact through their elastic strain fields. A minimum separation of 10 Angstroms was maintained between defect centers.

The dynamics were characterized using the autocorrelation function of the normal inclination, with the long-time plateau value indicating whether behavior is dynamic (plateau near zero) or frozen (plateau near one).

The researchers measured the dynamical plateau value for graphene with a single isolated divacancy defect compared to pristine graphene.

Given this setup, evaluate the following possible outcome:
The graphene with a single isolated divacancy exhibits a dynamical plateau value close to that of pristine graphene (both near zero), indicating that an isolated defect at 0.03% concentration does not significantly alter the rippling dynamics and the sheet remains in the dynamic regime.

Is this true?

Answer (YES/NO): NO